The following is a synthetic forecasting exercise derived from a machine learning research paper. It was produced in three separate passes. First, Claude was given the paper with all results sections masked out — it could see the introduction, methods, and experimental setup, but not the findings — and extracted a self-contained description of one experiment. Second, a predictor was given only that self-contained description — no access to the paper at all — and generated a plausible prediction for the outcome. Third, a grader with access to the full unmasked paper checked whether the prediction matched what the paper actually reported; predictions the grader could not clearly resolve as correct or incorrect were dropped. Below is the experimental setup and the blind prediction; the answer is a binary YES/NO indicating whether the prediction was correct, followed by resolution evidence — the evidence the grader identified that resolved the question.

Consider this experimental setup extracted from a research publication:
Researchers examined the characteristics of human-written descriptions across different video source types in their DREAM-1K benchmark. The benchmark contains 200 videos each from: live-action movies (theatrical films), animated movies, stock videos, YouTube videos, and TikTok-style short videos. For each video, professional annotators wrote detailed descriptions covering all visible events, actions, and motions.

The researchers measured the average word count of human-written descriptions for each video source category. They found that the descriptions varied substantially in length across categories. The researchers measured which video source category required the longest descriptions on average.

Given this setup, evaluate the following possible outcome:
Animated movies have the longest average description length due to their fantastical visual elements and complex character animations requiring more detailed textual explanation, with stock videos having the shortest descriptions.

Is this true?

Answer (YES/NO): NO